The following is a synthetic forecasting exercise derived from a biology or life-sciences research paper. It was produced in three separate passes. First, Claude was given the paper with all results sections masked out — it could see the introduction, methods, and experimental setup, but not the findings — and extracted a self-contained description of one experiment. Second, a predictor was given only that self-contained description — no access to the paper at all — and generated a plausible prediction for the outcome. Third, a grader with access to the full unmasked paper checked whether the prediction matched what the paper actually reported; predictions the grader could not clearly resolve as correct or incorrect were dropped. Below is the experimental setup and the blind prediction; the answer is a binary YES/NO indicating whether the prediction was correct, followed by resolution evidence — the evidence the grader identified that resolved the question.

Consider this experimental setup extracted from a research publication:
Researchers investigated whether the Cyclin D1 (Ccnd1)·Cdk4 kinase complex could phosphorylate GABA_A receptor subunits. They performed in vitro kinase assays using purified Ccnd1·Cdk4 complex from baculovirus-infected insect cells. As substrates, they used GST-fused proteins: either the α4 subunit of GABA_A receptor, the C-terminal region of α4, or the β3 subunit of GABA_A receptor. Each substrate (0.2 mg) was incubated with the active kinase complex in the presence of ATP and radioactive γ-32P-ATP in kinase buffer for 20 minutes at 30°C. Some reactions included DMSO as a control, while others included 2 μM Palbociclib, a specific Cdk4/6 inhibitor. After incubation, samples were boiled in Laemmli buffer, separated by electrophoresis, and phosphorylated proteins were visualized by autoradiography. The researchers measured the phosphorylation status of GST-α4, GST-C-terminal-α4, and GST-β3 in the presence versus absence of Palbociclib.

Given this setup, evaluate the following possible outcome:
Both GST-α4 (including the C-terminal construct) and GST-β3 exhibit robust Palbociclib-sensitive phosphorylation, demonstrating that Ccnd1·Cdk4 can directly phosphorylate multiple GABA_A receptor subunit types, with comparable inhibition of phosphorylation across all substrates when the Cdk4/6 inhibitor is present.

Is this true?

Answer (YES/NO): NO